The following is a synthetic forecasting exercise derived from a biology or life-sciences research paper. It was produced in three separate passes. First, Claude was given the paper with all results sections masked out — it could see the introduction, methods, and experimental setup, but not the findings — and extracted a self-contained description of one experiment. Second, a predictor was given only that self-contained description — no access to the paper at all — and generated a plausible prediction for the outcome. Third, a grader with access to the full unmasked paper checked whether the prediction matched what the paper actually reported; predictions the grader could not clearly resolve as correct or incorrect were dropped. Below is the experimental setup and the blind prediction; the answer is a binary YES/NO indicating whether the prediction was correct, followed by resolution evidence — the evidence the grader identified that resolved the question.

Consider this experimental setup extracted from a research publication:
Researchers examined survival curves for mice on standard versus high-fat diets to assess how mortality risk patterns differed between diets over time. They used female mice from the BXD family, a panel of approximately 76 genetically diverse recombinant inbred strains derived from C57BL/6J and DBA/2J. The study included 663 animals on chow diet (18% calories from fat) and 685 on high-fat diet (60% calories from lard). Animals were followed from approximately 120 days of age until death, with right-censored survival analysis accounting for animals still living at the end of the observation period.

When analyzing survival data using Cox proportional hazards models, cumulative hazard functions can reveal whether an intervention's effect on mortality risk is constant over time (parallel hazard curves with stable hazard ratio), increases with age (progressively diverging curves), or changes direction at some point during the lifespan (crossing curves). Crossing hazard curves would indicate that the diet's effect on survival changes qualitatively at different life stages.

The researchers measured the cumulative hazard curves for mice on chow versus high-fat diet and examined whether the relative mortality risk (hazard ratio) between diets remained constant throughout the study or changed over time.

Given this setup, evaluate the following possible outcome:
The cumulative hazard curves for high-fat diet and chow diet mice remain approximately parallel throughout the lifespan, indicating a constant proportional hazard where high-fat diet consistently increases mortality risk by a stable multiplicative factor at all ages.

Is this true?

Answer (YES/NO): YES